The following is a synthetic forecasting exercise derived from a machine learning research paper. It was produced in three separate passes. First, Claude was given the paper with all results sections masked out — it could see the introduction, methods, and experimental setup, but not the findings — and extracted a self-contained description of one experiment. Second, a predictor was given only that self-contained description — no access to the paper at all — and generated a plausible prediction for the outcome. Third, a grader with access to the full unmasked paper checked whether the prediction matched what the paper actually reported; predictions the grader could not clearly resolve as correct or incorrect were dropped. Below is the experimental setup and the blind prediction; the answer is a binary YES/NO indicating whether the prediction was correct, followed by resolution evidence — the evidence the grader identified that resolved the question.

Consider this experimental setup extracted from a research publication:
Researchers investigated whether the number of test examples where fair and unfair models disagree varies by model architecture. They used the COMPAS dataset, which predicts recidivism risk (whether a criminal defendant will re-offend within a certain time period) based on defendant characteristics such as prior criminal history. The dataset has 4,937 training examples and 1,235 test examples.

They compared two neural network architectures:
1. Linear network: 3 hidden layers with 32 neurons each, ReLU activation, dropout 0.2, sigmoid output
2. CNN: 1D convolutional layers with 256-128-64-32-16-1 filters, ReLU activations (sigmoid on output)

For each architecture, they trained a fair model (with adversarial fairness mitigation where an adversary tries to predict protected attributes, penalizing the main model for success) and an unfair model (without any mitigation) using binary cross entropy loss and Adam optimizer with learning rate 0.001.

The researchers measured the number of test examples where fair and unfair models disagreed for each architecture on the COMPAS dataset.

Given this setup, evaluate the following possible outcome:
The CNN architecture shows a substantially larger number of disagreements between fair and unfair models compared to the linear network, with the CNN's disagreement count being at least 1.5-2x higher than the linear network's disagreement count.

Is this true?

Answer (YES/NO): NO